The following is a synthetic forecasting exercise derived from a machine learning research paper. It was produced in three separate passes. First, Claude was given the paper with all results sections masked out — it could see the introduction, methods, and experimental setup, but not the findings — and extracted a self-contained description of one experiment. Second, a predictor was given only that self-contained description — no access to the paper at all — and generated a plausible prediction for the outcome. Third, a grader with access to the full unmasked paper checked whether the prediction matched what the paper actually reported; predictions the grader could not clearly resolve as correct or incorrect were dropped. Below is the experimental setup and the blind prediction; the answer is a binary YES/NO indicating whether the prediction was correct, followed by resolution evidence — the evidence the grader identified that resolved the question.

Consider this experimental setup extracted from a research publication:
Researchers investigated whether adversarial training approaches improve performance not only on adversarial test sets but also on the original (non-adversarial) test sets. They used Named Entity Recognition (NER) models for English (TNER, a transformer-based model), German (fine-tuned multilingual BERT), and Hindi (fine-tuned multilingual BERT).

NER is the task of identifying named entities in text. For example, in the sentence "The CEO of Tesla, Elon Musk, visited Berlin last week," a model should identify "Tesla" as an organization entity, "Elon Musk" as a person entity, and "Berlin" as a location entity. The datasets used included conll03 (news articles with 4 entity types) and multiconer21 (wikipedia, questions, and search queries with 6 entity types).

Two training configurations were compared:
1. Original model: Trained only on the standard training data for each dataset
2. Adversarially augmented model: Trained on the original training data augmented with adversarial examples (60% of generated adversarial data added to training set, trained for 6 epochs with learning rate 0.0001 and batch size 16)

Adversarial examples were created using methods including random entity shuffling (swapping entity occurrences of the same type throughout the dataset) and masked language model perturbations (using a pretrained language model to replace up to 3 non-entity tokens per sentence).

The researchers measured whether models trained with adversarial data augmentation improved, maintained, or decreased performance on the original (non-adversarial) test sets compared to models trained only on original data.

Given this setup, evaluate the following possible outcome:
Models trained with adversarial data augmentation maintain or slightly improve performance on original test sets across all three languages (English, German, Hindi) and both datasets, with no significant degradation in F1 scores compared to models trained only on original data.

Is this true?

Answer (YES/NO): YES